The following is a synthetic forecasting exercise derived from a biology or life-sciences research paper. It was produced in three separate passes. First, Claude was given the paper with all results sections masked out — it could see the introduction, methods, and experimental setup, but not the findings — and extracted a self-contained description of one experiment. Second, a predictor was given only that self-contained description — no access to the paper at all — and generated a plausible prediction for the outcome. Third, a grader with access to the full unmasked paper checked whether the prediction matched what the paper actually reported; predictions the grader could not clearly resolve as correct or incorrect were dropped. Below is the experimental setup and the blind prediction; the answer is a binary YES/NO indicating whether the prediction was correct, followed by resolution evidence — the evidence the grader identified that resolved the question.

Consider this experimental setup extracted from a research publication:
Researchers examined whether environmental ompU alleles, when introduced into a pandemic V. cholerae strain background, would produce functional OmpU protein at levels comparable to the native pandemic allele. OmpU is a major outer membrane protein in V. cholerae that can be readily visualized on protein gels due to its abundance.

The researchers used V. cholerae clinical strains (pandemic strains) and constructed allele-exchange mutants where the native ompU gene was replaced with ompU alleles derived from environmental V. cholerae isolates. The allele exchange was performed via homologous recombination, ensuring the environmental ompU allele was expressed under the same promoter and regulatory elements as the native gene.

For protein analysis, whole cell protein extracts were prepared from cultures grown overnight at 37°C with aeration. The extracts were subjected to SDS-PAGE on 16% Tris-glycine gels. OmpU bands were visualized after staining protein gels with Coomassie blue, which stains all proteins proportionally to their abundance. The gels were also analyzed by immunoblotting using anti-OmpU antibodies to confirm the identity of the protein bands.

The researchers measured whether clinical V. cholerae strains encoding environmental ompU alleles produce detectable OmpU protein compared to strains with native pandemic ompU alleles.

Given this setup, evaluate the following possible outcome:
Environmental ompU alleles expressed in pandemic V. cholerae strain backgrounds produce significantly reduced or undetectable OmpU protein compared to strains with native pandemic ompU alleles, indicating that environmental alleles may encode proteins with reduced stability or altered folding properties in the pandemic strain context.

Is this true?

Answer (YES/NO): NO